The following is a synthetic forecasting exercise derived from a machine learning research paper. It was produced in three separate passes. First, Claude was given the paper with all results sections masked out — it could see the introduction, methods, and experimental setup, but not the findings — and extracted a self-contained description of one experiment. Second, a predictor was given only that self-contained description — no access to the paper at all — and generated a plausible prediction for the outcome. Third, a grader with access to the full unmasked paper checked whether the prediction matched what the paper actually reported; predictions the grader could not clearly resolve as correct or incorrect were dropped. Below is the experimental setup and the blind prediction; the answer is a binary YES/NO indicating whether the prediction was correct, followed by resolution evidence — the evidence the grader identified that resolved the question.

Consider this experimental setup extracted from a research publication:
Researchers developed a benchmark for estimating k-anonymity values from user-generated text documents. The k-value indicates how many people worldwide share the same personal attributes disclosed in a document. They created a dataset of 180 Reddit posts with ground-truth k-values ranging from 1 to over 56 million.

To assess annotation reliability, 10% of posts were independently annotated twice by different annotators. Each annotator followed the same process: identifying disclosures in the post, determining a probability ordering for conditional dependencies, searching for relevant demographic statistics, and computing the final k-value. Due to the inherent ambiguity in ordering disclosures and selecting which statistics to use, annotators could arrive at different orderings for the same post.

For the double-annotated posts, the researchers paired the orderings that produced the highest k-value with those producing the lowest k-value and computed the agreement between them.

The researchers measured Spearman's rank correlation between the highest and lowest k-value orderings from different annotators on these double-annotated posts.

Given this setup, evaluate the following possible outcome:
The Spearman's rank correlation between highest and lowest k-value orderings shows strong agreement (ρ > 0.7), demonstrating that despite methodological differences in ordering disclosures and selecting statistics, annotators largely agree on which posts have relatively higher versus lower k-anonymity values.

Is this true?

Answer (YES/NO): YES